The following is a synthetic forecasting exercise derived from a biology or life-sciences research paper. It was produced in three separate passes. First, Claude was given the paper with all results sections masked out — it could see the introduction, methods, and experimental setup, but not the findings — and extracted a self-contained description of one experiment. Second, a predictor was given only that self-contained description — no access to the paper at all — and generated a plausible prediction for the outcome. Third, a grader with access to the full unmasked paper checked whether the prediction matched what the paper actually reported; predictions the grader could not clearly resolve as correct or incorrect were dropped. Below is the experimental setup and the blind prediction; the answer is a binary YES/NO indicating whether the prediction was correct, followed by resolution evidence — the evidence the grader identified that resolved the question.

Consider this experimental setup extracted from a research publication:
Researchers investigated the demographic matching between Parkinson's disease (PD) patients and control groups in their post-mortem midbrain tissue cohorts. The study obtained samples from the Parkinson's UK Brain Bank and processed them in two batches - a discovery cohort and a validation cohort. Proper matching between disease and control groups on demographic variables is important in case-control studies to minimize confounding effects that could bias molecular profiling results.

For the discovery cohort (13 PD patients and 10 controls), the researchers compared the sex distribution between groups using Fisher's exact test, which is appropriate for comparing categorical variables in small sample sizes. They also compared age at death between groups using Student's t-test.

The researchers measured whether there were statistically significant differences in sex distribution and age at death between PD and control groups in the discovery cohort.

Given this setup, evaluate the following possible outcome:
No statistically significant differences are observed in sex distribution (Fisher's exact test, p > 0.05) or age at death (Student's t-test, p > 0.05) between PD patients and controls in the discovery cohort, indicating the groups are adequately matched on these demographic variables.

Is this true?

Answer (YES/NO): YES